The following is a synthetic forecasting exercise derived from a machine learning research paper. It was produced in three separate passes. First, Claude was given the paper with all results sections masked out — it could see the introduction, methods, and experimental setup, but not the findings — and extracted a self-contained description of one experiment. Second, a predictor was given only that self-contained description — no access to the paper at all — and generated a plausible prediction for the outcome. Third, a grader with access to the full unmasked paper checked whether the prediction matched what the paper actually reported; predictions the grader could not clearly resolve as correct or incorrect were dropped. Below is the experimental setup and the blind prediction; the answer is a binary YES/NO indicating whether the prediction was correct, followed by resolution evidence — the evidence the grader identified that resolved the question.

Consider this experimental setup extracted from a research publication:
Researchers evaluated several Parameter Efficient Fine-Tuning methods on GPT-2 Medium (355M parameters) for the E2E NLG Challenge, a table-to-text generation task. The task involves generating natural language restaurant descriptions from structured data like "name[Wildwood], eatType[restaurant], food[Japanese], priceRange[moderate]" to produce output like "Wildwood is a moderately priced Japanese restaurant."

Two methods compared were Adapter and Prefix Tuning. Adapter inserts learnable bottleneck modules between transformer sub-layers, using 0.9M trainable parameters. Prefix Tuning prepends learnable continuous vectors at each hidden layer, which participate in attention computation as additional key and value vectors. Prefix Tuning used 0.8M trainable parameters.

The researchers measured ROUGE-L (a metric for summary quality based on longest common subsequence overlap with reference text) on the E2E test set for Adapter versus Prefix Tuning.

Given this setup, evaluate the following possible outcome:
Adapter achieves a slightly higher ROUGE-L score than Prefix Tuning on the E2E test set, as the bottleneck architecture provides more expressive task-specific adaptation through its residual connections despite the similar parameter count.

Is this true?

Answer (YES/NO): YES